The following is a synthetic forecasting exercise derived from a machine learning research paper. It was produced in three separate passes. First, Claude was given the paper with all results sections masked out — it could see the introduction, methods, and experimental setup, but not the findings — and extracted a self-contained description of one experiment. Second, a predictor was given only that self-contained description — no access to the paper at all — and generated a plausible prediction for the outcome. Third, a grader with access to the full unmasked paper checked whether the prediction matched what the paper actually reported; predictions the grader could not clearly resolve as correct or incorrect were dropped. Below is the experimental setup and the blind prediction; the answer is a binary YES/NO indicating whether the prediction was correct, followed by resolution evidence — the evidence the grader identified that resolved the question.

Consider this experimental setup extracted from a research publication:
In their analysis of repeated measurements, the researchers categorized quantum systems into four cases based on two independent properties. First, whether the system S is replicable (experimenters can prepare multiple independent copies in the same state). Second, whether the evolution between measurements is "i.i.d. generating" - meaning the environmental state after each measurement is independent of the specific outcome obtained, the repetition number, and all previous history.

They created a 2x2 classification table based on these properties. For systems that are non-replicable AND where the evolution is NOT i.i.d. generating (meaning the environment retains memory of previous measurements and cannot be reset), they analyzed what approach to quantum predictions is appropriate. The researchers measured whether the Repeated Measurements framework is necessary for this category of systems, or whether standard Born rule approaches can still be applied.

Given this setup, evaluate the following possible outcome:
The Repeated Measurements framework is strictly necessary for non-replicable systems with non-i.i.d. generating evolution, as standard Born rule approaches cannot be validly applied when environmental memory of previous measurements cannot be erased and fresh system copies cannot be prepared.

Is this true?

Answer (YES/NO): YES